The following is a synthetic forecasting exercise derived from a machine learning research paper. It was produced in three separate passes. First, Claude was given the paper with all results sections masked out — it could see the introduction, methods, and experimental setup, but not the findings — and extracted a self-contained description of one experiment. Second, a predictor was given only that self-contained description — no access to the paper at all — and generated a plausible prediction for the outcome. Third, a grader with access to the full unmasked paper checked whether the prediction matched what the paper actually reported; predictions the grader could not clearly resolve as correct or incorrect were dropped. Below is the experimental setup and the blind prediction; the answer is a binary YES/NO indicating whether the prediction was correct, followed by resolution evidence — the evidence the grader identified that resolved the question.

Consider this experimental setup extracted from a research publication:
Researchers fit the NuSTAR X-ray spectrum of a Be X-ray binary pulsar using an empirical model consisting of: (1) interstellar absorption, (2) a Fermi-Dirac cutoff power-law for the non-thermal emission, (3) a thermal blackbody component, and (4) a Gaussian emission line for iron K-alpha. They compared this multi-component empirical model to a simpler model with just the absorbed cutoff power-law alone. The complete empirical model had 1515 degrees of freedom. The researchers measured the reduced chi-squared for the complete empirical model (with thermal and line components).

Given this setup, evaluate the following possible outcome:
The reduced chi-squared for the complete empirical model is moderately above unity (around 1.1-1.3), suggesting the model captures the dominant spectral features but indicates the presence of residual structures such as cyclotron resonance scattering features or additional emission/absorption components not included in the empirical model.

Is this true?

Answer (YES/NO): NO